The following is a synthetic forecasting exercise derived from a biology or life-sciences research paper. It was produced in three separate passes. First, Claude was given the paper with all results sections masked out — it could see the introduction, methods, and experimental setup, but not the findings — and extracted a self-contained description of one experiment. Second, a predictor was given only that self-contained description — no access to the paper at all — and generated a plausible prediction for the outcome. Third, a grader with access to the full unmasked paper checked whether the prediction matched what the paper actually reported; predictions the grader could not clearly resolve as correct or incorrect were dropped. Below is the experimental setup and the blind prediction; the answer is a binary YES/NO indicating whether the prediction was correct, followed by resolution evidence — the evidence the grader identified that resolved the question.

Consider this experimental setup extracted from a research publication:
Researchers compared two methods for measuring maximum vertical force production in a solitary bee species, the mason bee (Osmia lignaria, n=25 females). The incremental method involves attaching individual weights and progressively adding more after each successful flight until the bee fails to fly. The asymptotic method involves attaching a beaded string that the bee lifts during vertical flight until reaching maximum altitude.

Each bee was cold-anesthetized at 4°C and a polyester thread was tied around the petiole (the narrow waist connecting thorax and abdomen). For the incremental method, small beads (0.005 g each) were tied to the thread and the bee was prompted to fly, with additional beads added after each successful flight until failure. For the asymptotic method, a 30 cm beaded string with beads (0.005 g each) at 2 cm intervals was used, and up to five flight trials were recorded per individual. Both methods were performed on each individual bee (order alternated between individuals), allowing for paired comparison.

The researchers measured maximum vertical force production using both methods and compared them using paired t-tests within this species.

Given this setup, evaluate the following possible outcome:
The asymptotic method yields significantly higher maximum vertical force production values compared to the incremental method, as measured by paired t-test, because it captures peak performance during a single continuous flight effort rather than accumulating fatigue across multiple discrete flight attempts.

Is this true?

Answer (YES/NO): NO